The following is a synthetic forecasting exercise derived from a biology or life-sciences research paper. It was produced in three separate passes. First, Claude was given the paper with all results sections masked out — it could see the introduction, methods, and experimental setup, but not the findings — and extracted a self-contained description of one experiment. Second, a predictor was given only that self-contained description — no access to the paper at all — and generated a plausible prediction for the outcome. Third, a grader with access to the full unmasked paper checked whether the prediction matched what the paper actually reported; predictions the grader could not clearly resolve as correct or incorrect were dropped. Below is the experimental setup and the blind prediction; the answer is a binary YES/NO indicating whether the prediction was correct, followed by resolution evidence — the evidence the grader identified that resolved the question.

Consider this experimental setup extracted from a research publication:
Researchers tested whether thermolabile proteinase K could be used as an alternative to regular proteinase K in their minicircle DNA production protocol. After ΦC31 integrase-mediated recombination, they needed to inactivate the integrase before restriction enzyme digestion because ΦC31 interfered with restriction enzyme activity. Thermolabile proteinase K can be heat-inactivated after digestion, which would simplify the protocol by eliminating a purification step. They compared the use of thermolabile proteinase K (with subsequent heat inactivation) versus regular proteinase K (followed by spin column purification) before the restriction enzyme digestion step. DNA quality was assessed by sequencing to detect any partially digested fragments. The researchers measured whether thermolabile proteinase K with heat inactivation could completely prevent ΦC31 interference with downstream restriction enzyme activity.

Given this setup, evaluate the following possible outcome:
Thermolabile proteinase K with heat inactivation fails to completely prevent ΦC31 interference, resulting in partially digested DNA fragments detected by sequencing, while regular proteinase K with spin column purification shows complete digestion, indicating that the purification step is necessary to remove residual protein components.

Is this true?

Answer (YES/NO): YES